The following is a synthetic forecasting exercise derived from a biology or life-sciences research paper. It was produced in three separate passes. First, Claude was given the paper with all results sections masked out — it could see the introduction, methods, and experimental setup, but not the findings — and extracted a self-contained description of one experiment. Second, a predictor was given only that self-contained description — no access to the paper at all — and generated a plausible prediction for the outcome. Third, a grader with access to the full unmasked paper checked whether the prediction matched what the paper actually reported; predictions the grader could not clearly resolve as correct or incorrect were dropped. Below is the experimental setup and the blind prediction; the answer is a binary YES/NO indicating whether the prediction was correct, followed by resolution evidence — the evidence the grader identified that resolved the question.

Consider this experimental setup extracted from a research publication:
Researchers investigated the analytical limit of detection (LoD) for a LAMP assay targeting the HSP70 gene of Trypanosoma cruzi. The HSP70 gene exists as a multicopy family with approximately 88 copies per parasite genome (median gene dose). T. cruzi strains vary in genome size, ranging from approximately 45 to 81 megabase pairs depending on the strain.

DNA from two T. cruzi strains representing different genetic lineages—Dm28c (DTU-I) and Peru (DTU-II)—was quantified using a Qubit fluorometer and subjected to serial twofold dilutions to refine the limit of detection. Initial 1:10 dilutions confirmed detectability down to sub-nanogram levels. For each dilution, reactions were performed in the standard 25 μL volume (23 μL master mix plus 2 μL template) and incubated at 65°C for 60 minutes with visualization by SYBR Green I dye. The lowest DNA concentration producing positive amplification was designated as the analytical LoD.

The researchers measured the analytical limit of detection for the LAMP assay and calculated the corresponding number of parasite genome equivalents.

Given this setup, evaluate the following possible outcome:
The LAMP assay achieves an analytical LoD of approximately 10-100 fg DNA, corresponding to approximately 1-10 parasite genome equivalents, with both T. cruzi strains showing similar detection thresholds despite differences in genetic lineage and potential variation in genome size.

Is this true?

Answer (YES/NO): NO